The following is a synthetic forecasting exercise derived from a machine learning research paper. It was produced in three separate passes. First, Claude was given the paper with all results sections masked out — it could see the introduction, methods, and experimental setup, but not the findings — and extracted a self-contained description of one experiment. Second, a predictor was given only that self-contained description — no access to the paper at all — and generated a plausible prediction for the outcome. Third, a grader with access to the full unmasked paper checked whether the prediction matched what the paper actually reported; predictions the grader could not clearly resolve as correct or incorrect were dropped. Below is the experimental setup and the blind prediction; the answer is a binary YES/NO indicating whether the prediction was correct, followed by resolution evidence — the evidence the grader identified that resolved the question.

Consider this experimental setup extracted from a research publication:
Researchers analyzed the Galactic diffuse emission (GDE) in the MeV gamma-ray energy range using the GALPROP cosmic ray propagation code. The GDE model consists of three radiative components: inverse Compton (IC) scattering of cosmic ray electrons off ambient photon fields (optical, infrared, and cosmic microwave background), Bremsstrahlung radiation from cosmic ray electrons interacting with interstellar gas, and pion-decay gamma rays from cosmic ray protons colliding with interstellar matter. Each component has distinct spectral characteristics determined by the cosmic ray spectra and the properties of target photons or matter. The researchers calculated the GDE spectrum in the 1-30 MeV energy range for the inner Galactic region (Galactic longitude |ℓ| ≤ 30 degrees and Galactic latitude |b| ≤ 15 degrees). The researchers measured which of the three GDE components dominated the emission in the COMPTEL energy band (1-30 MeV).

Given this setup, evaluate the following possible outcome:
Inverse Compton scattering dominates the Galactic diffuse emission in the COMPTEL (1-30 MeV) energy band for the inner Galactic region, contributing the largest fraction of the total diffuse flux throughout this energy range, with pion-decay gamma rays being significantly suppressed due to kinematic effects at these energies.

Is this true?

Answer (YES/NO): YES